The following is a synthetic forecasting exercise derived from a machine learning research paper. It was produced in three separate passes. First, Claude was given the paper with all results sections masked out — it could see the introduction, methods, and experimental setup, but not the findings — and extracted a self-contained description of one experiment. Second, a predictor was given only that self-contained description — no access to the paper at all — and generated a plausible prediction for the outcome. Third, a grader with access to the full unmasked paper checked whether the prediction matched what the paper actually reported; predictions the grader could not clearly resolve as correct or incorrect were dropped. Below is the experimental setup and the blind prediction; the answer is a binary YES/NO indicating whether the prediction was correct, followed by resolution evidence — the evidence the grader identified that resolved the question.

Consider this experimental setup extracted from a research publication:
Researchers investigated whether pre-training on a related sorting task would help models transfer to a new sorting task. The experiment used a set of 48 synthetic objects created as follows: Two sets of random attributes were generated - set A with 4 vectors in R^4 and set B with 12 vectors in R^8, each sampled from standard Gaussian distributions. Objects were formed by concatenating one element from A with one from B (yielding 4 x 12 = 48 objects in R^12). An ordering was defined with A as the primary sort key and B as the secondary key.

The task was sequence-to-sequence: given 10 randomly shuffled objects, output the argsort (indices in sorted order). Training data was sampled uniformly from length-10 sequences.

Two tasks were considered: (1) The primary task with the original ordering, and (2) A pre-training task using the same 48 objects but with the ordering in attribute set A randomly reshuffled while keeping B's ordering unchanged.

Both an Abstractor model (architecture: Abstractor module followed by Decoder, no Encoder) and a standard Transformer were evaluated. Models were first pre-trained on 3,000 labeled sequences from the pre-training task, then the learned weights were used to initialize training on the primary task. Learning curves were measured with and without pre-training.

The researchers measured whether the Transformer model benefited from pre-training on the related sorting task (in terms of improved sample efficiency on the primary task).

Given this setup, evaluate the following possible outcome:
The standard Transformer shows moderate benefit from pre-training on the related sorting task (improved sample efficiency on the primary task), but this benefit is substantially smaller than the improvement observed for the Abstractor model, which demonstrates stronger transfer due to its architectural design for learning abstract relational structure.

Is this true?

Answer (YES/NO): NO